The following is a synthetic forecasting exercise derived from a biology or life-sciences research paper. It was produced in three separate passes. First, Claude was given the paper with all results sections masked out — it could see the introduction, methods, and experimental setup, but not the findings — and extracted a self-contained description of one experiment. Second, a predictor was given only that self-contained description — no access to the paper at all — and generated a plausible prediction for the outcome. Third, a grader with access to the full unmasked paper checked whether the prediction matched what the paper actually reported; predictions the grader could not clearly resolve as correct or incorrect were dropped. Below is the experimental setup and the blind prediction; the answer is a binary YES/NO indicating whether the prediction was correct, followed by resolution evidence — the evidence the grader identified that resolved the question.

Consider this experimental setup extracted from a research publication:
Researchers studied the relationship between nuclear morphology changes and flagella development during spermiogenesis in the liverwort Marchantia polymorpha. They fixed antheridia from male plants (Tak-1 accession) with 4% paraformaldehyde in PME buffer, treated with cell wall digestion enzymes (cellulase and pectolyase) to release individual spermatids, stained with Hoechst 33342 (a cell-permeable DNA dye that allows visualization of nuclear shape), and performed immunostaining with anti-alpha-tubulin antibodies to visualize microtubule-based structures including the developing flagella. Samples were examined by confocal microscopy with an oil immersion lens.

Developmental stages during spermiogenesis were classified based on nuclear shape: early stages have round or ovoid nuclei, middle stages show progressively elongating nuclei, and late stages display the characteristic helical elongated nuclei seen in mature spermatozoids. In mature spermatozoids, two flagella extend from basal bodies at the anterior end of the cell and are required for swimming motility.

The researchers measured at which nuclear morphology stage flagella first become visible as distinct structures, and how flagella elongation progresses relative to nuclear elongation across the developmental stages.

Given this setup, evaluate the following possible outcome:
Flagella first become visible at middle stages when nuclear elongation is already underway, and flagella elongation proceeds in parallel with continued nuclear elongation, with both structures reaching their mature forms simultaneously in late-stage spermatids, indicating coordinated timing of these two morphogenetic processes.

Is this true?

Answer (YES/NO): NO